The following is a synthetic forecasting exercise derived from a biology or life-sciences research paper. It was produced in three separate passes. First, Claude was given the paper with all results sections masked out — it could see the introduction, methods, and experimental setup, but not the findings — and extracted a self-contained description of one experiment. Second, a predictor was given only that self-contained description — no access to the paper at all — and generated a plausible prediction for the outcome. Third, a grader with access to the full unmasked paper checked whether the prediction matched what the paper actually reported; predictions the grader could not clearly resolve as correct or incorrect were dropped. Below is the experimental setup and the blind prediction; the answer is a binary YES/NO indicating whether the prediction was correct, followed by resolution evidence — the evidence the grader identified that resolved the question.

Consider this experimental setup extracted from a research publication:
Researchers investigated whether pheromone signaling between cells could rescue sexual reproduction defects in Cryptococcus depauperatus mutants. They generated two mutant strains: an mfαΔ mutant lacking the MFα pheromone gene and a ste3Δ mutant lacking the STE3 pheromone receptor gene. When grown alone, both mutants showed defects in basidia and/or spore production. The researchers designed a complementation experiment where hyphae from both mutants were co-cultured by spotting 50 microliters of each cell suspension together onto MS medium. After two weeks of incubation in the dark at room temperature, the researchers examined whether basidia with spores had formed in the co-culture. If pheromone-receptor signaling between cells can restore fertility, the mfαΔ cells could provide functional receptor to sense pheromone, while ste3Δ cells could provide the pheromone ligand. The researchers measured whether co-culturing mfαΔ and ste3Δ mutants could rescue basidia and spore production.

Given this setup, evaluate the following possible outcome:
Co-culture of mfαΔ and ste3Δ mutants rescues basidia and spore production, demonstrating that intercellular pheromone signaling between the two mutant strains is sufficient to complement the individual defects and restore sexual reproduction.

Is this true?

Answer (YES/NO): YES